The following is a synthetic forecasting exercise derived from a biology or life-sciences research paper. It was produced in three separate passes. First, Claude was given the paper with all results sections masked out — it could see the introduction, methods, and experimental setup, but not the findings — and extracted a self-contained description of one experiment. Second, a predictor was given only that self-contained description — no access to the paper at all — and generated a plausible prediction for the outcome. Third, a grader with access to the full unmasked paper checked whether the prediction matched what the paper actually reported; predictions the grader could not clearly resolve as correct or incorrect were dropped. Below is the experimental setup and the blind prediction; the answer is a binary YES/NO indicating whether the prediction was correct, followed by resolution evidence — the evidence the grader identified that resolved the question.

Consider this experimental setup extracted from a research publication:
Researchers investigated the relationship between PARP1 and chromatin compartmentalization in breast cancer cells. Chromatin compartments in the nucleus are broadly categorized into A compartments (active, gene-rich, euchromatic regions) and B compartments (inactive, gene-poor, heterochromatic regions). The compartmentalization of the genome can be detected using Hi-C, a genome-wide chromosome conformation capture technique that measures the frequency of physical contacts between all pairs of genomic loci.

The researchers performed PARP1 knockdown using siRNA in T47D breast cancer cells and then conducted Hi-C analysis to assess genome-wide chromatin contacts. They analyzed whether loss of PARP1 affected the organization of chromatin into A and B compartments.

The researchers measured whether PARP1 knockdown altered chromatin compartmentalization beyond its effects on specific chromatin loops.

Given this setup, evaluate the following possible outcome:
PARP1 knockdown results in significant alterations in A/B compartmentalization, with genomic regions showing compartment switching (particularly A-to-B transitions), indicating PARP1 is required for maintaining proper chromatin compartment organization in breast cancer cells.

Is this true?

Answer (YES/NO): YES